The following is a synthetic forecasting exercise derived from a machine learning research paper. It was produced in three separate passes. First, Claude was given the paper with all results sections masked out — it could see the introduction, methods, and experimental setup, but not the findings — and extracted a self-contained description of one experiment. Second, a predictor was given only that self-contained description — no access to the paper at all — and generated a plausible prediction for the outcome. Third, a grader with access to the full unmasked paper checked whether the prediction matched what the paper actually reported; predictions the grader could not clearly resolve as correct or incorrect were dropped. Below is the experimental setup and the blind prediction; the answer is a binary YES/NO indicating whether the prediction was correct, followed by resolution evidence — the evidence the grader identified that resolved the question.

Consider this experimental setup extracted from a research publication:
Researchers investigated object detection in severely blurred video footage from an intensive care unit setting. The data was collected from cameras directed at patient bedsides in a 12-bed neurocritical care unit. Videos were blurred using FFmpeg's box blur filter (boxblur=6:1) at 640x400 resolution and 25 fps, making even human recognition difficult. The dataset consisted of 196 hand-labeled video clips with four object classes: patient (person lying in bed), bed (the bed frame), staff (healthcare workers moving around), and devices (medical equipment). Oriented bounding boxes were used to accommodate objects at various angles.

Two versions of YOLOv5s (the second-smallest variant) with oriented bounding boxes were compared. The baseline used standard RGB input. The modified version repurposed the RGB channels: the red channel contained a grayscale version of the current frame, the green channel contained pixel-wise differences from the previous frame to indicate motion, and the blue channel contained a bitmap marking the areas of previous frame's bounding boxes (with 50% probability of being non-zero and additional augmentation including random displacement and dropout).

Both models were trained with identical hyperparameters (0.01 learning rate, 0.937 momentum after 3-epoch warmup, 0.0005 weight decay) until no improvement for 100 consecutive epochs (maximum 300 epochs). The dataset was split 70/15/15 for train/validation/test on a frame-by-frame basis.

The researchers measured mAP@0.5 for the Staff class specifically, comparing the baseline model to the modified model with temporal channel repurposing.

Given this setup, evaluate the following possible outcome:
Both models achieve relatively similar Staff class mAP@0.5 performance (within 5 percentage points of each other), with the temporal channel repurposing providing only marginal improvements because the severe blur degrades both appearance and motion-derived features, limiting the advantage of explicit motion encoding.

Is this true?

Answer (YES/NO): YES